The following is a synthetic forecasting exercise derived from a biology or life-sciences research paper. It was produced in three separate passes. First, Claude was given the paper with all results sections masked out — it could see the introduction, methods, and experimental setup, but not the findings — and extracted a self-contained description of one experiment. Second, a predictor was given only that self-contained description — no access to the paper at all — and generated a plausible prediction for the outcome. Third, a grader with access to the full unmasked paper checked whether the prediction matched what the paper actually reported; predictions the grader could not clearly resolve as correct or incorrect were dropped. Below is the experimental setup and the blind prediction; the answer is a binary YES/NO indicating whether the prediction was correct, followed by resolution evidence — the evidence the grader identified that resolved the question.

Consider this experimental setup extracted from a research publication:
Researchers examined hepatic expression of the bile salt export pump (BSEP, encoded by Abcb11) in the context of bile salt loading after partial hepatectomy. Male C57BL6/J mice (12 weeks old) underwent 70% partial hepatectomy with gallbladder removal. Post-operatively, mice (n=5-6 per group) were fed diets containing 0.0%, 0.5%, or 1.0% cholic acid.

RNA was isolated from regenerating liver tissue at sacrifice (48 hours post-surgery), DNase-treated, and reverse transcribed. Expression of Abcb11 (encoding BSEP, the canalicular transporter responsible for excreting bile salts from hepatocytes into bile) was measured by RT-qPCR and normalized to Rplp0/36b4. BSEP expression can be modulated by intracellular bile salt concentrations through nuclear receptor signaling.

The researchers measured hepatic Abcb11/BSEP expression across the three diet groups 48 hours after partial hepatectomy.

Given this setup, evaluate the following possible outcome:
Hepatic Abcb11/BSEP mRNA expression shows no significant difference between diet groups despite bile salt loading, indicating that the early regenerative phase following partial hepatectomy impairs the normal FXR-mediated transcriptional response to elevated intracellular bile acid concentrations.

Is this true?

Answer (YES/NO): NO